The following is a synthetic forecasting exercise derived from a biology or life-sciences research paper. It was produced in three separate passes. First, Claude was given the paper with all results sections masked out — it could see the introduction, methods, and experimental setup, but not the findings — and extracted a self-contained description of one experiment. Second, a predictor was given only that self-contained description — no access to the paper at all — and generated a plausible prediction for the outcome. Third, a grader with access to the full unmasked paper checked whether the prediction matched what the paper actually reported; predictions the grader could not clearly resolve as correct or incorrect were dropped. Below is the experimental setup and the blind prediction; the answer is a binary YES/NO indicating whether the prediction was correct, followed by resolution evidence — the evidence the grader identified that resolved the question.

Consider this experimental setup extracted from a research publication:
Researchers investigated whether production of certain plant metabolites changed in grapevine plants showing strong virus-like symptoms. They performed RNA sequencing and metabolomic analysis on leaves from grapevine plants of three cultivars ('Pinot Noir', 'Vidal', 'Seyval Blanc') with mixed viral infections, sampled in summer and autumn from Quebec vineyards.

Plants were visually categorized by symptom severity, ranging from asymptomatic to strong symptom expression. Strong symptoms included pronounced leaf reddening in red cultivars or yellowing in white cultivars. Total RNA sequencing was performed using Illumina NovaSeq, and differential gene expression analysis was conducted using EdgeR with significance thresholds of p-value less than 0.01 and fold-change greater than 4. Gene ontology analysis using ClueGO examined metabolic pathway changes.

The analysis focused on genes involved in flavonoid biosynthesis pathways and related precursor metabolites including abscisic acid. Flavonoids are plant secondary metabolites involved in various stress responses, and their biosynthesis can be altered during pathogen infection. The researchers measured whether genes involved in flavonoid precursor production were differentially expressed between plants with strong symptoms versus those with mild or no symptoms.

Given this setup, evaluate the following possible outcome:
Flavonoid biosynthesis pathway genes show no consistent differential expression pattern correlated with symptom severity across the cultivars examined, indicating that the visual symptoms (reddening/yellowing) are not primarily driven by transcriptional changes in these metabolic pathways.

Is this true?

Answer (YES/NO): NO